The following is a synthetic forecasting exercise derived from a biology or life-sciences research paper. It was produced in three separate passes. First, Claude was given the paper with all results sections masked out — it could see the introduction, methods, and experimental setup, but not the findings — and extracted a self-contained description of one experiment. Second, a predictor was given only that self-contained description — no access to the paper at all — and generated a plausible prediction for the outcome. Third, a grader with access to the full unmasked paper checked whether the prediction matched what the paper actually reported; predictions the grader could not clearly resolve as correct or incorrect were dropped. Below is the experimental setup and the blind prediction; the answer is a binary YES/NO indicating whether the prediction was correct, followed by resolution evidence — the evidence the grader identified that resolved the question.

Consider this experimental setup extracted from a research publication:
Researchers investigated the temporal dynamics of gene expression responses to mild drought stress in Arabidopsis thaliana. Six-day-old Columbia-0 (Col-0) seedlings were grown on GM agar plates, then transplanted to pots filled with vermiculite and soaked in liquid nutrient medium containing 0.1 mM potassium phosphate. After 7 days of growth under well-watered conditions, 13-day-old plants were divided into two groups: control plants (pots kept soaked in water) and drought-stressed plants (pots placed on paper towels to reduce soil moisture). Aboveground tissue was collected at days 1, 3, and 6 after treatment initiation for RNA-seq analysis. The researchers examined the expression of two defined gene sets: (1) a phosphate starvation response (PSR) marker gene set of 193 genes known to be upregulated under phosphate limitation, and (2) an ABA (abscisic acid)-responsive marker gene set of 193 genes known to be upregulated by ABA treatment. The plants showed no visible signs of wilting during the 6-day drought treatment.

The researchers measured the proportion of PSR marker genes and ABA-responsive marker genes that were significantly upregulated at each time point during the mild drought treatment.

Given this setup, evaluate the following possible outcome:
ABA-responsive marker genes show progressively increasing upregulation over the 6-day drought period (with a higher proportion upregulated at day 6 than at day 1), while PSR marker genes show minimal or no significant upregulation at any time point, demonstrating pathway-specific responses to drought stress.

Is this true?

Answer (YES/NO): NO